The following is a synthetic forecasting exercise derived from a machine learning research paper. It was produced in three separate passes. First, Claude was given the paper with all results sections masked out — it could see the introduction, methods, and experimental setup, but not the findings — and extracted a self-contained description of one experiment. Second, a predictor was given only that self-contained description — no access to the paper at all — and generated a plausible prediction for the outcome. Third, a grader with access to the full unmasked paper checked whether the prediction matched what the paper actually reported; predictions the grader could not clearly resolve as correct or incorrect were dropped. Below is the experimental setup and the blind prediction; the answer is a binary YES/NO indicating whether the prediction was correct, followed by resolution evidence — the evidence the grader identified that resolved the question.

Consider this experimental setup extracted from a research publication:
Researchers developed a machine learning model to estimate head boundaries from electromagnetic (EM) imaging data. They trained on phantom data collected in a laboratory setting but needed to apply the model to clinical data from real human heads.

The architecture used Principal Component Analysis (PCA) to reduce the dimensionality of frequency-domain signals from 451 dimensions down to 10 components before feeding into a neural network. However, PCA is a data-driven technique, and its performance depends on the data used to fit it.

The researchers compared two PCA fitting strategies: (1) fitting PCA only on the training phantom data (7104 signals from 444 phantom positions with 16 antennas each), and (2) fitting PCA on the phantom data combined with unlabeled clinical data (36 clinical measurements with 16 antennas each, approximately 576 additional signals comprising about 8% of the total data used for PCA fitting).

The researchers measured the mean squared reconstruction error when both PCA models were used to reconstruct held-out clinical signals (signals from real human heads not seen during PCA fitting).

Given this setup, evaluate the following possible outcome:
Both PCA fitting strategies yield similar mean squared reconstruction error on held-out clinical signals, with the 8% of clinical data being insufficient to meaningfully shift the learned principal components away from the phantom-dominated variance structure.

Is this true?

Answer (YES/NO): NO